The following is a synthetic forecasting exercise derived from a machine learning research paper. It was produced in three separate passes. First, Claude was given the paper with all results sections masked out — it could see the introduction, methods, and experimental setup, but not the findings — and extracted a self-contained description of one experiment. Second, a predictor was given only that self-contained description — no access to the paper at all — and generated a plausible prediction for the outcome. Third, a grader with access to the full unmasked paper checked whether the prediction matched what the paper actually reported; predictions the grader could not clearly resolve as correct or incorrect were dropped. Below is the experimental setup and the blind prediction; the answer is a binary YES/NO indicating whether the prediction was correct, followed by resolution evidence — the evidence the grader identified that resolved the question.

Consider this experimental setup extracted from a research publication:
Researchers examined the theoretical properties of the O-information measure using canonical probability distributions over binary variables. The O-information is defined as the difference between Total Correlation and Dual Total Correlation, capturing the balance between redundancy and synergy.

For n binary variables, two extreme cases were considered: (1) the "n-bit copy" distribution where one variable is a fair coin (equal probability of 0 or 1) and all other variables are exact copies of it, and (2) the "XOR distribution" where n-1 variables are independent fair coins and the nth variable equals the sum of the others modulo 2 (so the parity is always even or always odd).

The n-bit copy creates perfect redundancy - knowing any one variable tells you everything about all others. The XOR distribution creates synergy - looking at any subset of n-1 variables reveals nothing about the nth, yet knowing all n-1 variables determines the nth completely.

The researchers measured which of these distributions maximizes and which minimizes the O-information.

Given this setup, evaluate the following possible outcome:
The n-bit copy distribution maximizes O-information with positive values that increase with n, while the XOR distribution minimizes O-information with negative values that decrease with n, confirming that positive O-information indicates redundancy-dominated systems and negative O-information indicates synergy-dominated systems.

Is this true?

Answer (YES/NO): NO